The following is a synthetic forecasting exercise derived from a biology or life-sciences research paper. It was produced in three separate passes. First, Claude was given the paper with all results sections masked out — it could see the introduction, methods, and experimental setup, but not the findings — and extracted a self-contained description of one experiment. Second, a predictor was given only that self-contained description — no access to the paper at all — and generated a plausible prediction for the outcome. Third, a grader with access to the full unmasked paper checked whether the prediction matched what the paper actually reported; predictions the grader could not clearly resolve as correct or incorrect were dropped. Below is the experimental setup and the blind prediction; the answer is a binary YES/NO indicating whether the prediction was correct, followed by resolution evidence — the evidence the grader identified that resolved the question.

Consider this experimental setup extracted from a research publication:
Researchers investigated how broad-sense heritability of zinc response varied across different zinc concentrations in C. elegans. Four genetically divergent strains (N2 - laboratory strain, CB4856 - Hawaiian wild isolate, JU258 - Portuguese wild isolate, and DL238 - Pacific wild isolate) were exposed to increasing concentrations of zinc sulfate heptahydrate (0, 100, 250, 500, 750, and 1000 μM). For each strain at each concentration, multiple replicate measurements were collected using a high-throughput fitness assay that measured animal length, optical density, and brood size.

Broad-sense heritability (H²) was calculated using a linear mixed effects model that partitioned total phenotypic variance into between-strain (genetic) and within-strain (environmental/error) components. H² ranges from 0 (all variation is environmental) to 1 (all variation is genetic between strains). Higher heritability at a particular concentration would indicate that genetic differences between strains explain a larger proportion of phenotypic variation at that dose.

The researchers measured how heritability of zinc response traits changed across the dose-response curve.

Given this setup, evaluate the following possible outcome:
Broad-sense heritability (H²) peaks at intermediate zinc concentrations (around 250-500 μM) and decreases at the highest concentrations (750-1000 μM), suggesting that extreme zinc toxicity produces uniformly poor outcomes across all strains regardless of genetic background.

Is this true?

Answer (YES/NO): YES